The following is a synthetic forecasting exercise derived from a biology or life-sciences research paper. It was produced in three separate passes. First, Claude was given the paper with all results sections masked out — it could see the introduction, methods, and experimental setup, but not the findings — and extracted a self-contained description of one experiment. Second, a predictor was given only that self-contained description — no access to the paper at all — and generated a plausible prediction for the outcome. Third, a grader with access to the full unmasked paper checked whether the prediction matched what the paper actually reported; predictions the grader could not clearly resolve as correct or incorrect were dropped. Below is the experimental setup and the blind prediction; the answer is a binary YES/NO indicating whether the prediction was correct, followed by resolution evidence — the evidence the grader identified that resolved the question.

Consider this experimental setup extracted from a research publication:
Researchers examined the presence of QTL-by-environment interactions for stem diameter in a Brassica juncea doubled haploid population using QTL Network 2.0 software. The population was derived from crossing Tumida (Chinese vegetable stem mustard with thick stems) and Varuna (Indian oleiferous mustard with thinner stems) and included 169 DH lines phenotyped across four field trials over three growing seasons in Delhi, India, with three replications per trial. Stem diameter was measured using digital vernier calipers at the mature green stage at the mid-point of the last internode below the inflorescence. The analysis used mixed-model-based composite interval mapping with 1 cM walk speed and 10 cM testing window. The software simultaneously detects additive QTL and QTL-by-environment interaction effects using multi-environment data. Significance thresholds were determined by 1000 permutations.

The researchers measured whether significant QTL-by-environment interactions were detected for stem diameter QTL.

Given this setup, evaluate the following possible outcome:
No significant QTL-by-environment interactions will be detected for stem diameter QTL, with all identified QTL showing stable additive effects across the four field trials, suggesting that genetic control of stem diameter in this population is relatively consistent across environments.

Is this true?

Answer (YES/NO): NO